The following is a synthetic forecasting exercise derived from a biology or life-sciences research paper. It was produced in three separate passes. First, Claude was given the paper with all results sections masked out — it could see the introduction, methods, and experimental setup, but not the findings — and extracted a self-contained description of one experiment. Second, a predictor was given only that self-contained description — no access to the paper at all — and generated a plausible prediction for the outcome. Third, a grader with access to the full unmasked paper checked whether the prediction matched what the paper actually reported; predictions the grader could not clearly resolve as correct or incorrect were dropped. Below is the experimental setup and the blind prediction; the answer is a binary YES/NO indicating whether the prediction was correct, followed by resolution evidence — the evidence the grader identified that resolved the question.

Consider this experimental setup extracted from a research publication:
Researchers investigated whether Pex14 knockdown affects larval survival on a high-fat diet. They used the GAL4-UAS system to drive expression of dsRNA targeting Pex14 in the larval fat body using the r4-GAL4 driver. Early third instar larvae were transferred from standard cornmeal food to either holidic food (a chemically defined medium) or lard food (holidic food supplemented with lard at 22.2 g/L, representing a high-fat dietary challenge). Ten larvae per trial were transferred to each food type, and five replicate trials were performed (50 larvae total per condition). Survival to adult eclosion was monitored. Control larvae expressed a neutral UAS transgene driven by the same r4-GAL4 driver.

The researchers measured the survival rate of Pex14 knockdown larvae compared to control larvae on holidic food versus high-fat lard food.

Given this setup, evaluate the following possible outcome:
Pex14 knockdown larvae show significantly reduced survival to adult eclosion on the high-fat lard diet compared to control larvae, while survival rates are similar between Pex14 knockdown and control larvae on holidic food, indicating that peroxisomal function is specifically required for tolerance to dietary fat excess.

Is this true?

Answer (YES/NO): NO